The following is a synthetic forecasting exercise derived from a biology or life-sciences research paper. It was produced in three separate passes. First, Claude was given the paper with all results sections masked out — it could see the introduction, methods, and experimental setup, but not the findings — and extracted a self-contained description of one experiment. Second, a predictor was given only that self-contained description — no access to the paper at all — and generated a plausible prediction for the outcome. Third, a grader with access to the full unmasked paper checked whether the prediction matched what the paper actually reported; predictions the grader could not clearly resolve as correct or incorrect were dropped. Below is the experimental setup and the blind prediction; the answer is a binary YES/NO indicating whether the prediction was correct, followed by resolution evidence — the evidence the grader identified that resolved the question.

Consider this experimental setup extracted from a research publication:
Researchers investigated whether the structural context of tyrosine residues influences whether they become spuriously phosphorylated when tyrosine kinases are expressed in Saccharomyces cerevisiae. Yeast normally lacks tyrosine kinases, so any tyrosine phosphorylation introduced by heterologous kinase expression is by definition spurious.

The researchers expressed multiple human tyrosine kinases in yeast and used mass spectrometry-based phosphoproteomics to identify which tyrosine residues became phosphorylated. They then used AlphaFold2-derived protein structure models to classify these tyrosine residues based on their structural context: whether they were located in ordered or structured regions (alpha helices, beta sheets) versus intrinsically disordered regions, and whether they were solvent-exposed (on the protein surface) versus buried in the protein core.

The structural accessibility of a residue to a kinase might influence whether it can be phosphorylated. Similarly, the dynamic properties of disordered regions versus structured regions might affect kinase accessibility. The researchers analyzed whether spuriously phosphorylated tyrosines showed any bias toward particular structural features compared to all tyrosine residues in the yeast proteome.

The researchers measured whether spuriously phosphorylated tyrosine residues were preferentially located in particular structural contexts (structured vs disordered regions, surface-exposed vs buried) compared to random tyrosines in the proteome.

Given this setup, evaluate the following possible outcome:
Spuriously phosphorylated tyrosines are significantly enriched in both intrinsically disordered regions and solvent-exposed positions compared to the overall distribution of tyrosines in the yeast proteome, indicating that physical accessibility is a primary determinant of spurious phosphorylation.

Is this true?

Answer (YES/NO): NO